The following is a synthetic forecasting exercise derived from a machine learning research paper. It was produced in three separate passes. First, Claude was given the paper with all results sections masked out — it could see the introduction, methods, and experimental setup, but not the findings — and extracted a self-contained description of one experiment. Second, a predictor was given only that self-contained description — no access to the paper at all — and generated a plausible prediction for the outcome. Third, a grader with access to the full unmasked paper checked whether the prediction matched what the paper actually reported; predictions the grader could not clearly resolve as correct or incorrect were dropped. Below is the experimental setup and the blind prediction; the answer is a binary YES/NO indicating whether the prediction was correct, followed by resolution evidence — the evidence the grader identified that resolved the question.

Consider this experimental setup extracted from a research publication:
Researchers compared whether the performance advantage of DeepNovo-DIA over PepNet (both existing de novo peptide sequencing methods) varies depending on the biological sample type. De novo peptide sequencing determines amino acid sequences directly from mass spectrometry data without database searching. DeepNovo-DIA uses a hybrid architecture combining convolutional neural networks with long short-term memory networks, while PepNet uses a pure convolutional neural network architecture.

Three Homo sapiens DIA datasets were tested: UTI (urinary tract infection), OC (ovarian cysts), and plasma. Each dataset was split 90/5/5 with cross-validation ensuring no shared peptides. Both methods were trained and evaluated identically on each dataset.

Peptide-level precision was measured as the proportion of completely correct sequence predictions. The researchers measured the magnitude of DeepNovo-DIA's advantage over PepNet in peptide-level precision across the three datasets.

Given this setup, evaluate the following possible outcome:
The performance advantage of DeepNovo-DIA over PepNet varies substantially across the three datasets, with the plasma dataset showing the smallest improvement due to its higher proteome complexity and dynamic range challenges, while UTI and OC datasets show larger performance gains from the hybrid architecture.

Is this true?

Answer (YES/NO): NO